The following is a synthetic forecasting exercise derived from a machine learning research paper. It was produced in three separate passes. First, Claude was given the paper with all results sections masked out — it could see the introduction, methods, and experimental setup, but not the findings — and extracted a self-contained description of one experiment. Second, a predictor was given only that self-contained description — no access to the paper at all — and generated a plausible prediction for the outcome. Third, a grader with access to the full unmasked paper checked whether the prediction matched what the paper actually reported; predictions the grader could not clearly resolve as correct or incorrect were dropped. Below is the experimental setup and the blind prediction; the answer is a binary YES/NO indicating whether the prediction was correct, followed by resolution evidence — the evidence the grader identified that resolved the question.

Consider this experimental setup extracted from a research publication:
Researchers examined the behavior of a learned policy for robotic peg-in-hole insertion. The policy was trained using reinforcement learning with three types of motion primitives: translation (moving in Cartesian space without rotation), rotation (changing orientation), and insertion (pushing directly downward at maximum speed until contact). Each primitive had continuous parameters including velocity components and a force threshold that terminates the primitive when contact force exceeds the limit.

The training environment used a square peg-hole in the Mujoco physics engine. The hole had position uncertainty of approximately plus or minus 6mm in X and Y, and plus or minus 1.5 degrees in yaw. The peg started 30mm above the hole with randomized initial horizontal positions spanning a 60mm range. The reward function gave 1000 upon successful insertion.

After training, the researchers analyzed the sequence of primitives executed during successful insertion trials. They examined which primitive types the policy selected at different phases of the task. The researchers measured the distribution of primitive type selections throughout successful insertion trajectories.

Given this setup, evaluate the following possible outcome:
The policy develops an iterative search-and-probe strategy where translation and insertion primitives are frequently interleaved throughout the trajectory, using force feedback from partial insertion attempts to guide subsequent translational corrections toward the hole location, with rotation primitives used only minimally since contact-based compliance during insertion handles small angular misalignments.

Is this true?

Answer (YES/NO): NO